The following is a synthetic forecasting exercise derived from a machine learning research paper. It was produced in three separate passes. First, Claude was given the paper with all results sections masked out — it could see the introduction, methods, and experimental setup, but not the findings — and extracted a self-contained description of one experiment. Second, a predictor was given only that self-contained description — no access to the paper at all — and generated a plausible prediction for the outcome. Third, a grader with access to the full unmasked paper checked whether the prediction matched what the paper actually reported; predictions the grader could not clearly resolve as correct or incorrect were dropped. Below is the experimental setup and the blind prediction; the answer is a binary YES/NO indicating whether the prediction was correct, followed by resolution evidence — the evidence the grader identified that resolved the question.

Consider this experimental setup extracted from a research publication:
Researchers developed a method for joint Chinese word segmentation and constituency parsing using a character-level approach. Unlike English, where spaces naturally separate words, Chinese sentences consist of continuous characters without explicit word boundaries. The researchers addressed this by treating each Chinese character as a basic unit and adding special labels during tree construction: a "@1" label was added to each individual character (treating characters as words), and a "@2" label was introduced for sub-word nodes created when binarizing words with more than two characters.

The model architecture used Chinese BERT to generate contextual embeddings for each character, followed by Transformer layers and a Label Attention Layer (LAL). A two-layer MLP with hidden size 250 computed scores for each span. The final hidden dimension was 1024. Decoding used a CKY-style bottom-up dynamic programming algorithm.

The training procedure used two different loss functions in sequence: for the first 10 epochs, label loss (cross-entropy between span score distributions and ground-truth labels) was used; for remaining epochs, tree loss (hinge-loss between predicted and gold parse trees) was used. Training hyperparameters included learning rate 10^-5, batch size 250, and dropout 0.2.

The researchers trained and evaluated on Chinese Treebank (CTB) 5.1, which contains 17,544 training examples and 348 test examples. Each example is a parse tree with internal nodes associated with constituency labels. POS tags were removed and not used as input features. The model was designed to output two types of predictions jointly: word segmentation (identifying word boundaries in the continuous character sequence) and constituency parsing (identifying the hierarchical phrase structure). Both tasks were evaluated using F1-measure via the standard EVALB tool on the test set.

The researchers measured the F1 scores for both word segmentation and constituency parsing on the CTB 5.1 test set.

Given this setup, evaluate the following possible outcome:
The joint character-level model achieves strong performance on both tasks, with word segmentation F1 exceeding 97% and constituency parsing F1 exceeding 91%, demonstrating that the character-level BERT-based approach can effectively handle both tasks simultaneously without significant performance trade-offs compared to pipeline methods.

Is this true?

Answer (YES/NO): YES